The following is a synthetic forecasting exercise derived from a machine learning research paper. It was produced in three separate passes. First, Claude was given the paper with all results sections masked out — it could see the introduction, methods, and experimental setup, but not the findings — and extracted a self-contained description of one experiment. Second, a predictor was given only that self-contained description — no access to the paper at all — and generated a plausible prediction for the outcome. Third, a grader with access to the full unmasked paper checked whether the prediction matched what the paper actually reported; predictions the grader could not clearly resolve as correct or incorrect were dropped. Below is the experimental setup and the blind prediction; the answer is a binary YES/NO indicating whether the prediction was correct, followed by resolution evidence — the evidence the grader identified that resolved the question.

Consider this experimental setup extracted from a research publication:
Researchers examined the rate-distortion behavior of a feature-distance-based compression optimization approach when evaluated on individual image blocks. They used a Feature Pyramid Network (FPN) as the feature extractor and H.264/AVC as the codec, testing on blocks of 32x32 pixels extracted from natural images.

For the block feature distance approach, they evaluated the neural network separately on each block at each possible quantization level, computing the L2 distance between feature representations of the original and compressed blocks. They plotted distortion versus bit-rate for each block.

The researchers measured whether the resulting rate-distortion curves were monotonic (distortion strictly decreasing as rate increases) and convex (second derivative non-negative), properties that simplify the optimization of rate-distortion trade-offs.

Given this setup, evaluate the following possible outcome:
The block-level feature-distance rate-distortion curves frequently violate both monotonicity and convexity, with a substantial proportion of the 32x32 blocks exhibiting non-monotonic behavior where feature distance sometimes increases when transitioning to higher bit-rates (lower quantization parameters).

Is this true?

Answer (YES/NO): YES